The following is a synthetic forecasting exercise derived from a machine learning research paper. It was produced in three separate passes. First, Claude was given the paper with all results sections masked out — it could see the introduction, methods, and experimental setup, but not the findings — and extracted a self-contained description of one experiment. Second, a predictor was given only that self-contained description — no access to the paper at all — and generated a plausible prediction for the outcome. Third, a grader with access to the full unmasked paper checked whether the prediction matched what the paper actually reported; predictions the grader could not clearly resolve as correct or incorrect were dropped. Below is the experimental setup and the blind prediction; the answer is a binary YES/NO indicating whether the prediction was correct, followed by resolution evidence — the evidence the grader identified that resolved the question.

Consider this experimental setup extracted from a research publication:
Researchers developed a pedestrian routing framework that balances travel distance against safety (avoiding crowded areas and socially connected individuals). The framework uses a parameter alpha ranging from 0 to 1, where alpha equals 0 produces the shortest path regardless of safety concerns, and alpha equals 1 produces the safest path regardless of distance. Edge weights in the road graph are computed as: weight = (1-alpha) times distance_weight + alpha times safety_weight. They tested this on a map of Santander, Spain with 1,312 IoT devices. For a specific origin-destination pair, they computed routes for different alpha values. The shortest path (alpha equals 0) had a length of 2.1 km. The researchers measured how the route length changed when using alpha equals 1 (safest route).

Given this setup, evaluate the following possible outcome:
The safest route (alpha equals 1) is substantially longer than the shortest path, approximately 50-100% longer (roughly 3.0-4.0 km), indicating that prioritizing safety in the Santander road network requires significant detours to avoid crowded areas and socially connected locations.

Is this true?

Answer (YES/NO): NO